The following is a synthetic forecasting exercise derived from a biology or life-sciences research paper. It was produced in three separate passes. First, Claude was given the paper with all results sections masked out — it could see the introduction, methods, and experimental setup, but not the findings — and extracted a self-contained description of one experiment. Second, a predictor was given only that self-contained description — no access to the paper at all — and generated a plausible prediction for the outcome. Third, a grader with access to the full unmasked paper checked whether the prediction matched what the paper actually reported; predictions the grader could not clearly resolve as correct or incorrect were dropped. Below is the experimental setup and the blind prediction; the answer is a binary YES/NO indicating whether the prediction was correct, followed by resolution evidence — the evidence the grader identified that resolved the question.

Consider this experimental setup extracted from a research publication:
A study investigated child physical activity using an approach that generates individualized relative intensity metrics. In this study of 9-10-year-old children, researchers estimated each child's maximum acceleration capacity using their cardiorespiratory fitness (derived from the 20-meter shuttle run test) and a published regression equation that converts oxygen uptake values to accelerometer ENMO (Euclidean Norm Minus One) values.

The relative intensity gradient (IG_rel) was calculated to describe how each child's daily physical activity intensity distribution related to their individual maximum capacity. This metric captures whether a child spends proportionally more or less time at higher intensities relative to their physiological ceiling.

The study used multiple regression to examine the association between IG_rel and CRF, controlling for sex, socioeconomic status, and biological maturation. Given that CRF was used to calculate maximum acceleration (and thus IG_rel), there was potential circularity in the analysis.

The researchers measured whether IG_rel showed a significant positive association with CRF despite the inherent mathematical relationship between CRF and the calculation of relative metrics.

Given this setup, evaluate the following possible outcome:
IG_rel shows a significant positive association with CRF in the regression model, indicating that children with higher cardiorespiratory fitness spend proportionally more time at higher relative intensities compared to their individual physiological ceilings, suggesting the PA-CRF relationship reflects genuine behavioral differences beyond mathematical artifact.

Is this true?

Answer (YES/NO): NO